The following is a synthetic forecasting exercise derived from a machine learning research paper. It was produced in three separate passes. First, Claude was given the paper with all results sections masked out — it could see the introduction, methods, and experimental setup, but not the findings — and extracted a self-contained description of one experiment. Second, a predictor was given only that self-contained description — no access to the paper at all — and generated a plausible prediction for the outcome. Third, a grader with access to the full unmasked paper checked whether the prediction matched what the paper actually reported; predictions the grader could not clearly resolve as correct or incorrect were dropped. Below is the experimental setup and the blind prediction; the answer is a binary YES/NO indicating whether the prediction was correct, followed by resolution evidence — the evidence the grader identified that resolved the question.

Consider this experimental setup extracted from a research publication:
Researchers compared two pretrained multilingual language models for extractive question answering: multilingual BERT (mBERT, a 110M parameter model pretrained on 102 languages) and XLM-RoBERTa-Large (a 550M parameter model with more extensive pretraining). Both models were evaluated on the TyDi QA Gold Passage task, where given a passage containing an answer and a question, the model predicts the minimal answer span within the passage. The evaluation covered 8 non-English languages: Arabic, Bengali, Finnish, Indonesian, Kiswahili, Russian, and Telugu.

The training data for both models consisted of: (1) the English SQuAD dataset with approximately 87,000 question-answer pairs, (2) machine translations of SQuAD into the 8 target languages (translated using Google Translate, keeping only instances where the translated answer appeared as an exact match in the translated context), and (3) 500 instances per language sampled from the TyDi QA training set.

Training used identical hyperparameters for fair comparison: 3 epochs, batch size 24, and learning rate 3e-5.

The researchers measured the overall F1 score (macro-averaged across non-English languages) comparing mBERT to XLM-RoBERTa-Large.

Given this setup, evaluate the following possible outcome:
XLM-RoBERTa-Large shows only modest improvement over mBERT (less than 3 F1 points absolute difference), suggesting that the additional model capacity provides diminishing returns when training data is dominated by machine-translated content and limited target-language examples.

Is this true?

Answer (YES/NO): NO